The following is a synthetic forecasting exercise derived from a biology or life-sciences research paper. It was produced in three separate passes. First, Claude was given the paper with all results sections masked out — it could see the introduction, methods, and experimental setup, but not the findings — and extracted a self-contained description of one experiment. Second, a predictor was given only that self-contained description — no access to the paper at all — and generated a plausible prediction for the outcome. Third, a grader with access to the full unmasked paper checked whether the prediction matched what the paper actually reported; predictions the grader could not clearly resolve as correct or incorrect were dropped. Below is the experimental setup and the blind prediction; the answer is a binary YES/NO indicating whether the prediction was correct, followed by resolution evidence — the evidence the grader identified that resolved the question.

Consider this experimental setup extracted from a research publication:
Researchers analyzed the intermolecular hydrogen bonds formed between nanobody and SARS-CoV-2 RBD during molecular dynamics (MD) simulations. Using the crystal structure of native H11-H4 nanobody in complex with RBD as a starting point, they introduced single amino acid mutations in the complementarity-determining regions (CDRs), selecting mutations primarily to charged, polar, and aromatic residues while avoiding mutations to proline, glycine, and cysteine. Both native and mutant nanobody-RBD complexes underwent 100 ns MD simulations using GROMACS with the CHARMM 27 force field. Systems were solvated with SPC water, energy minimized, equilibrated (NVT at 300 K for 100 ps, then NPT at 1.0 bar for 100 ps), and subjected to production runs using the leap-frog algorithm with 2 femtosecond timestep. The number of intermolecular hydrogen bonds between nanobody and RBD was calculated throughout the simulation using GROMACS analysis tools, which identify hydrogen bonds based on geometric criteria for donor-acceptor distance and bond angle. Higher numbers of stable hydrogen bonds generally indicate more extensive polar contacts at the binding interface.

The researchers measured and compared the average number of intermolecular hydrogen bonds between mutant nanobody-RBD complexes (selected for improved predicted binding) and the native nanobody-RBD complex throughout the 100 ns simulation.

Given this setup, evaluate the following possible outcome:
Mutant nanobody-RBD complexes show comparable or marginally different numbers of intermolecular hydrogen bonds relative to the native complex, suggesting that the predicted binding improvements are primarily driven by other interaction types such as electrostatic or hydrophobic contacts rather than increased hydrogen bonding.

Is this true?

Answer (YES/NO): NO